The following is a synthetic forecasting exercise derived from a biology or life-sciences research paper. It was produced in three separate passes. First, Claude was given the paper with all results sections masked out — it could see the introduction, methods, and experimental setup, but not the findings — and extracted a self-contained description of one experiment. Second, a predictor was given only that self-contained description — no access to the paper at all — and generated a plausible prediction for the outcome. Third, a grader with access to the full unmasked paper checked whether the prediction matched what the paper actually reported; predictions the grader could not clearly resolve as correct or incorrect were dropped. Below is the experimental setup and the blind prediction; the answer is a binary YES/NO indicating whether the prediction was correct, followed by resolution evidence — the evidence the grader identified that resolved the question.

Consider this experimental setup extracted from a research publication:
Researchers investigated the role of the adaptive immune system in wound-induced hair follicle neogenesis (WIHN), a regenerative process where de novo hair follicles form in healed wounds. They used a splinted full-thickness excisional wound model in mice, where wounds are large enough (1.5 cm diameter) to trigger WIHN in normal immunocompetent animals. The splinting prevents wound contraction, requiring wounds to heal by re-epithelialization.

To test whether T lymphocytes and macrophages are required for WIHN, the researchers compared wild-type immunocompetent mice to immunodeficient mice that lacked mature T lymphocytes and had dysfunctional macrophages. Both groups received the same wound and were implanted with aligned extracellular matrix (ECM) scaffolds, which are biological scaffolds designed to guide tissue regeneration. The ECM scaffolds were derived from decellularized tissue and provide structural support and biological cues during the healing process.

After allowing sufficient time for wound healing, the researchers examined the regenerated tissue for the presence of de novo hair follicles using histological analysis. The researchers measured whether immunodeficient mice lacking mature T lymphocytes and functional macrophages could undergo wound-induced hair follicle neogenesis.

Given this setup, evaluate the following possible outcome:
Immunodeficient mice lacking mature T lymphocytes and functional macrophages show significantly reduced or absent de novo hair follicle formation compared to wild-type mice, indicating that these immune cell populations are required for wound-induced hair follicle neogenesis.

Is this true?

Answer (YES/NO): YES